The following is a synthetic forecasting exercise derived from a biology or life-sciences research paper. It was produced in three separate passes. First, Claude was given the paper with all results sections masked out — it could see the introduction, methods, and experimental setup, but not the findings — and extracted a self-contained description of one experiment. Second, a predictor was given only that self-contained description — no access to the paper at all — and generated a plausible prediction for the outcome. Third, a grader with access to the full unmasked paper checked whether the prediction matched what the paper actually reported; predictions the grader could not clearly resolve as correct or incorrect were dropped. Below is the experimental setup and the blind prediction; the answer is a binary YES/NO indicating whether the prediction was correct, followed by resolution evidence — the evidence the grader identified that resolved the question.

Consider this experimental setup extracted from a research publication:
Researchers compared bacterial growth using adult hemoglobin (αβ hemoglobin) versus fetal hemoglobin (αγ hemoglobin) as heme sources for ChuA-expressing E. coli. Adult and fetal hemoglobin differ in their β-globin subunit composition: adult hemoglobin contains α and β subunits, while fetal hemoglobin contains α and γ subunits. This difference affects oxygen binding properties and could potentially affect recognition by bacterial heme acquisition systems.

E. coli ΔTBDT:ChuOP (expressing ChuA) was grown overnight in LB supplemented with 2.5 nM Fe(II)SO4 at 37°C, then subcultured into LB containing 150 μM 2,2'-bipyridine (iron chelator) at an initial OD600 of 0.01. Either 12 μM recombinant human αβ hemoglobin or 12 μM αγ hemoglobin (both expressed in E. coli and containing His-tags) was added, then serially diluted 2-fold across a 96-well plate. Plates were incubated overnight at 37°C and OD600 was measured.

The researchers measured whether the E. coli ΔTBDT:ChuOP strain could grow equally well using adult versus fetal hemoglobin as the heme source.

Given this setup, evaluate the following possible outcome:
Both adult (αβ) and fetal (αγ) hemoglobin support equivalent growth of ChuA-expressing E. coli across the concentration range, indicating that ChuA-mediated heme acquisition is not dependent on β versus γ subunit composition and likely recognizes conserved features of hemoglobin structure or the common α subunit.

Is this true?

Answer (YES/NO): NO